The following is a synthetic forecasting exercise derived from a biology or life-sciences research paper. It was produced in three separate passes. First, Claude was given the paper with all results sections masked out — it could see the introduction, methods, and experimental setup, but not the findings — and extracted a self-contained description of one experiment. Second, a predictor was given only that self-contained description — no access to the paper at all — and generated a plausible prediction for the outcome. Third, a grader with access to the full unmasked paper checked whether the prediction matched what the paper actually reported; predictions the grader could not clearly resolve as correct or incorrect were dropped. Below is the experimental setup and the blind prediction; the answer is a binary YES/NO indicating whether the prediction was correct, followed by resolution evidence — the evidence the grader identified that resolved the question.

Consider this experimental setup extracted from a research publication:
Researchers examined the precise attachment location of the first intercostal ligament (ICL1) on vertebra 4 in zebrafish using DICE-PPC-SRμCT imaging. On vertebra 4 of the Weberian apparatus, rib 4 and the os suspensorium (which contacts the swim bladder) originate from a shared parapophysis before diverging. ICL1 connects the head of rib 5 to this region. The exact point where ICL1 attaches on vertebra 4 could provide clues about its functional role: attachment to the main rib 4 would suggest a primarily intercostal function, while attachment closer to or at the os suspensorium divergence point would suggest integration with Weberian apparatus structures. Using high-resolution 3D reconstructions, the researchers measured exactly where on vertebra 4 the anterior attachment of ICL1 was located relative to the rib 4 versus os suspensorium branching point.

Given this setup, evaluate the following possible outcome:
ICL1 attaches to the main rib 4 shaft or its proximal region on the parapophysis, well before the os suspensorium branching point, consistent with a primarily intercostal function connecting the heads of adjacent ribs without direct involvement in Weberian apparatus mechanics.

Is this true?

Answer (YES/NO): NO